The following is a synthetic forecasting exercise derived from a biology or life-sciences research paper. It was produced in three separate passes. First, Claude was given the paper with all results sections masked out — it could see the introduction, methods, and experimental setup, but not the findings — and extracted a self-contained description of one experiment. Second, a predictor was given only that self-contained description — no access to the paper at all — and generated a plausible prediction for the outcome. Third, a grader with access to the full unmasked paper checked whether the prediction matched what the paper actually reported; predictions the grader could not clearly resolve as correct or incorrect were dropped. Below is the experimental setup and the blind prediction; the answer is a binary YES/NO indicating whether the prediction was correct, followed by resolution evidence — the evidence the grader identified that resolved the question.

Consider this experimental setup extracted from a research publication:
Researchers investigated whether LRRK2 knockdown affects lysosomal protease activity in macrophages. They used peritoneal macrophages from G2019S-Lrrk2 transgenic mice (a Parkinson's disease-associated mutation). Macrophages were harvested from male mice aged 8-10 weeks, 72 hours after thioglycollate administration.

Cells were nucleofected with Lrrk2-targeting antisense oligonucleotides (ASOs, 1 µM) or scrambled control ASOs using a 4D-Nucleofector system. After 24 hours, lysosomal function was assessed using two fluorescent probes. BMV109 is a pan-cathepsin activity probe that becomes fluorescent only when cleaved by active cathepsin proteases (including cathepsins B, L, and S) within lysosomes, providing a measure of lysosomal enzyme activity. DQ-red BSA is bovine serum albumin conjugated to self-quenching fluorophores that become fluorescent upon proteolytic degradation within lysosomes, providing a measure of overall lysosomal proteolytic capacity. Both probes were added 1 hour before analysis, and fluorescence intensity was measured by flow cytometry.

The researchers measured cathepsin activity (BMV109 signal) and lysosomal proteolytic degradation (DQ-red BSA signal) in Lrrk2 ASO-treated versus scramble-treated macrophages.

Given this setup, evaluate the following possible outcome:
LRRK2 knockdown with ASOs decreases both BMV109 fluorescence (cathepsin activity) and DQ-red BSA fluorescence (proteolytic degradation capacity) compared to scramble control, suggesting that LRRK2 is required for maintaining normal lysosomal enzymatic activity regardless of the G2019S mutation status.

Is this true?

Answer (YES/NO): YES